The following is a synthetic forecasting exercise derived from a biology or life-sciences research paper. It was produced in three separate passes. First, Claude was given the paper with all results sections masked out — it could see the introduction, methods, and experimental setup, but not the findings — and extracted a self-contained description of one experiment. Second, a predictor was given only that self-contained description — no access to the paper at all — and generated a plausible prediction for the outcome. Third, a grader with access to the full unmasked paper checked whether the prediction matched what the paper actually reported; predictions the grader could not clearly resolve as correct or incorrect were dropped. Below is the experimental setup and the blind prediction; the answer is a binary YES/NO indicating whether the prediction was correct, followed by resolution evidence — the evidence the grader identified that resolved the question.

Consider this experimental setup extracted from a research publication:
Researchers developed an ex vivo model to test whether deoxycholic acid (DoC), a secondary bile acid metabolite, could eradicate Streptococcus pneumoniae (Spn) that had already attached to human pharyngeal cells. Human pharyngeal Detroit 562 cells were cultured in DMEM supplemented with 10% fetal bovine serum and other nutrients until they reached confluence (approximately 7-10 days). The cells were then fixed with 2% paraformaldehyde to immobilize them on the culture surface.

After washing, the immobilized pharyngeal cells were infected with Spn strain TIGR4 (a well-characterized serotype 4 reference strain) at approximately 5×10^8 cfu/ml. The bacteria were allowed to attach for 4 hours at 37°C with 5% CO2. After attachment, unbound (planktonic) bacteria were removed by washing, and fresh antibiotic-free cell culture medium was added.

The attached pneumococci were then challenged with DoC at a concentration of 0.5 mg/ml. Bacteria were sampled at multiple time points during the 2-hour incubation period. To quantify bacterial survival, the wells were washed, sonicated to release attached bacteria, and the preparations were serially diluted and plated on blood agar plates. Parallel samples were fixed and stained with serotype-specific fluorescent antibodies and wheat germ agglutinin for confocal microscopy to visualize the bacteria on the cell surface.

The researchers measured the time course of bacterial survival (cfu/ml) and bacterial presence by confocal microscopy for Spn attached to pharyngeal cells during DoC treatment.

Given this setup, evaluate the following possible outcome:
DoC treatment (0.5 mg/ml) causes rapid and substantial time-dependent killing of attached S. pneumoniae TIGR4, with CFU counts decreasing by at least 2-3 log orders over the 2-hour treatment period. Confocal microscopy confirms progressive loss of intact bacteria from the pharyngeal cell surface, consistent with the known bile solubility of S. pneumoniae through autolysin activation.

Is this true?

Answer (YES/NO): NO